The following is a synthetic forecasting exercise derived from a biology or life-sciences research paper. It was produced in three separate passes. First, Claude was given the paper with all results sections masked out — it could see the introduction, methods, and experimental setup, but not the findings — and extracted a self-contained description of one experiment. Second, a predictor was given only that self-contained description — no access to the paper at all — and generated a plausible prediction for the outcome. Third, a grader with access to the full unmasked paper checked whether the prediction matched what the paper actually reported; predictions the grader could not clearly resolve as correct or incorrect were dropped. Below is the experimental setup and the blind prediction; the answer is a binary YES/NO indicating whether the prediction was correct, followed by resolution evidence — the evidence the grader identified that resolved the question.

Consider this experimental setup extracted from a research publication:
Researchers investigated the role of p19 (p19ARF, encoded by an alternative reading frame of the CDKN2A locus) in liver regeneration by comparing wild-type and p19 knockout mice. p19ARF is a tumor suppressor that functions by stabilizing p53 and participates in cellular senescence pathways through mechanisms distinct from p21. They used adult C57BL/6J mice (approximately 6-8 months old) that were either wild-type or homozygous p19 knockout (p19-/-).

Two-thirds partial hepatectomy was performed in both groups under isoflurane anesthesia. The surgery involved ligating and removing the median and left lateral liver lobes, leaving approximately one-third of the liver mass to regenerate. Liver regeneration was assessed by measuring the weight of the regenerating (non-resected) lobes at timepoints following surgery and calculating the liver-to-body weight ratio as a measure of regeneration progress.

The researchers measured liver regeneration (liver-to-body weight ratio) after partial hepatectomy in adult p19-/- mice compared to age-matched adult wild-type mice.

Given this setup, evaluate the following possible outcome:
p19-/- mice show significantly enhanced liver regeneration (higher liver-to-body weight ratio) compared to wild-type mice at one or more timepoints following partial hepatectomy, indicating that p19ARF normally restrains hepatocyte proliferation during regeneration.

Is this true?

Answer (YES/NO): NO